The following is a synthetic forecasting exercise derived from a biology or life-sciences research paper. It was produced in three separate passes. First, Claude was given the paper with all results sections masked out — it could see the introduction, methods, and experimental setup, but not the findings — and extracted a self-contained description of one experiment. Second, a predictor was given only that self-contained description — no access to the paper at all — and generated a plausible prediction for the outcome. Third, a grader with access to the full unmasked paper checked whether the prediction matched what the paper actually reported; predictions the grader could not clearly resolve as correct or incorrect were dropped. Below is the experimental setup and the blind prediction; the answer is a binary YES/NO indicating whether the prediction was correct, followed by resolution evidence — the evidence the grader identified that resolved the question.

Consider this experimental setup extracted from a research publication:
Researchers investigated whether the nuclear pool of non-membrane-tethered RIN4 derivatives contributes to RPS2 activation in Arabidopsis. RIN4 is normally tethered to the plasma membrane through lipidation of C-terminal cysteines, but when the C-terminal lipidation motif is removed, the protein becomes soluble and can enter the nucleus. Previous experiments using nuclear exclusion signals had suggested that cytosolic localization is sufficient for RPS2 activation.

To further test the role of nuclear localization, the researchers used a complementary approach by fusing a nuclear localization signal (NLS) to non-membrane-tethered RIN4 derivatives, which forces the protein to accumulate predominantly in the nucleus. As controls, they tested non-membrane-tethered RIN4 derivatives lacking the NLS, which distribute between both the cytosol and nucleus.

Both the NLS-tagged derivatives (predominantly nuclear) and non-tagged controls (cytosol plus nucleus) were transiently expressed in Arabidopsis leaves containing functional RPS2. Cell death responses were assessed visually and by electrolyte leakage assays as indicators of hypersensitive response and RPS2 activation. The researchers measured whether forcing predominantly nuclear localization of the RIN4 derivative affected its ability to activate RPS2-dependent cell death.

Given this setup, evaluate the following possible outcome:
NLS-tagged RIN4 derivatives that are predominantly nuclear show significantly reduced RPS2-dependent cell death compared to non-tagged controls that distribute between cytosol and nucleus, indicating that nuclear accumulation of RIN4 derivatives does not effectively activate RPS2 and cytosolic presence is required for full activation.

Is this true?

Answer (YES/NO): YES